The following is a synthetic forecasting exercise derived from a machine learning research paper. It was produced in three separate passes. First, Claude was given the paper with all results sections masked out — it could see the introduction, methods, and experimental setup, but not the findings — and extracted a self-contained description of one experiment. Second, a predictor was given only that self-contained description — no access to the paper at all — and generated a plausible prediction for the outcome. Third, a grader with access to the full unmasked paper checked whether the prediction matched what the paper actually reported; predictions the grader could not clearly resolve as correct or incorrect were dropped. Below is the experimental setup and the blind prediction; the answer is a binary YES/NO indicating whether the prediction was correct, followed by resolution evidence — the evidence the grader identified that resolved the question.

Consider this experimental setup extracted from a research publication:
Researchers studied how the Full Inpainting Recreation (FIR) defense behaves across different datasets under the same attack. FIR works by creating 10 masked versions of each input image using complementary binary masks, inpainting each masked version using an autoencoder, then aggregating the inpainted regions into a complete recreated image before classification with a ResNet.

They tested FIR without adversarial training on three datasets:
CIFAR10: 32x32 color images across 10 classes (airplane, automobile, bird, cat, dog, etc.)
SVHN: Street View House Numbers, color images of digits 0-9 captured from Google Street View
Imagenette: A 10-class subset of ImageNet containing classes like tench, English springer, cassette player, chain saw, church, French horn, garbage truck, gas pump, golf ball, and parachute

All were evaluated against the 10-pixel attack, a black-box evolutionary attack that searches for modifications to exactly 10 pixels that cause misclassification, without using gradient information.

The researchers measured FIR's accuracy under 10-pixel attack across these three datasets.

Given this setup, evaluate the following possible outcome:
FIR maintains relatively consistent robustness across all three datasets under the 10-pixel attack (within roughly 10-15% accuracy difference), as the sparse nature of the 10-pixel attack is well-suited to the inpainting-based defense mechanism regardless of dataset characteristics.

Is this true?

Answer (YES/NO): NO